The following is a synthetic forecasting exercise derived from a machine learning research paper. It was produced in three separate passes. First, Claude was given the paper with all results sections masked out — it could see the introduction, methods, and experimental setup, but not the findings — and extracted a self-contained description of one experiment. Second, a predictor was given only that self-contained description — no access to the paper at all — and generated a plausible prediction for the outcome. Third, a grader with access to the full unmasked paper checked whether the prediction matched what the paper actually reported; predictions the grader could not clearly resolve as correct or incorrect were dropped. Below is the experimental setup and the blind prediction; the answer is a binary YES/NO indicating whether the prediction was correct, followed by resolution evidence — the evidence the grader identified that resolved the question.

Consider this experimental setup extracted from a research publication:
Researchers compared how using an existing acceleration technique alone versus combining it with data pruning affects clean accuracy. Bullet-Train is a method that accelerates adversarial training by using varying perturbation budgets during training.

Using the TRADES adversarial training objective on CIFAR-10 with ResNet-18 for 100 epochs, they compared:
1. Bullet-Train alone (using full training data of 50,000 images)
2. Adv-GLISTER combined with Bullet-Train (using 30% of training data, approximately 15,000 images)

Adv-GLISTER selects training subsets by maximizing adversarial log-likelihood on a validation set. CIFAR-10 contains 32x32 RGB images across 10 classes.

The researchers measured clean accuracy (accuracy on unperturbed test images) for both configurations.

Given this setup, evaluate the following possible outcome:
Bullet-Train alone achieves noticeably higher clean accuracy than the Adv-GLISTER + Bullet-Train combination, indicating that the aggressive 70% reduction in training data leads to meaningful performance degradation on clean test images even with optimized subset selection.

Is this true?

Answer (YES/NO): YES